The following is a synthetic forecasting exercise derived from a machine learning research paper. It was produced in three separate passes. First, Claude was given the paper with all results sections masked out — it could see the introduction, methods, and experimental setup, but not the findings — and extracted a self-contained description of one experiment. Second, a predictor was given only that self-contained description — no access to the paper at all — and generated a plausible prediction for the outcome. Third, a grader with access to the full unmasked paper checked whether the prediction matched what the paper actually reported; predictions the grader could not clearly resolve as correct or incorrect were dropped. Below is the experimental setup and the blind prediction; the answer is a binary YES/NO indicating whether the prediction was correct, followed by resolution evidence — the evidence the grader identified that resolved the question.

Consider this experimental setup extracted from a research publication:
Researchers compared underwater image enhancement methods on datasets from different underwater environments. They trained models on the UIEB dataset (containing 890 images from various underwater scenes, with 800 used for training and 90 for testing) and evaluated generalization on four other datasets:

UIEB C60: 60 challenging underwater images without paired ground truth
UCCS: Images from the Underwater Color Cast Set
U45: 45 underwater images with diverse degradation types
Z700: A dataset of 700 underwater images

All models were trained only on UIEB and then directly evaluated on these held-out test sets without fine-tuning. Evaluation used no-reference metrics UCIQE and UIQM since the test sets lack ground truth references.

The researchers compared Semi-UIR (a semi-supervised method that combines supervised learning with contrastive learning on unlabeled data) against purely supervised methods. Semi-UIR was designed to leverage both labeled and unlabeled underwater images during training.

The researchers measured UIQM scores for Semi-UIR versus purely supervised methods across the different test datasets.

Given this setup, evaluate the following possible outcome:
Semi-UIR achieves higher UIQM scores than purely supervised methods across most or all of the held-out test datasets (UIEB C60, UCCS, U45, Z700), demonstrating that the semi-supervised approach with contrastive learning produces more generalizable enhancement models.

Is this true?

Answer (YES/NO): NO